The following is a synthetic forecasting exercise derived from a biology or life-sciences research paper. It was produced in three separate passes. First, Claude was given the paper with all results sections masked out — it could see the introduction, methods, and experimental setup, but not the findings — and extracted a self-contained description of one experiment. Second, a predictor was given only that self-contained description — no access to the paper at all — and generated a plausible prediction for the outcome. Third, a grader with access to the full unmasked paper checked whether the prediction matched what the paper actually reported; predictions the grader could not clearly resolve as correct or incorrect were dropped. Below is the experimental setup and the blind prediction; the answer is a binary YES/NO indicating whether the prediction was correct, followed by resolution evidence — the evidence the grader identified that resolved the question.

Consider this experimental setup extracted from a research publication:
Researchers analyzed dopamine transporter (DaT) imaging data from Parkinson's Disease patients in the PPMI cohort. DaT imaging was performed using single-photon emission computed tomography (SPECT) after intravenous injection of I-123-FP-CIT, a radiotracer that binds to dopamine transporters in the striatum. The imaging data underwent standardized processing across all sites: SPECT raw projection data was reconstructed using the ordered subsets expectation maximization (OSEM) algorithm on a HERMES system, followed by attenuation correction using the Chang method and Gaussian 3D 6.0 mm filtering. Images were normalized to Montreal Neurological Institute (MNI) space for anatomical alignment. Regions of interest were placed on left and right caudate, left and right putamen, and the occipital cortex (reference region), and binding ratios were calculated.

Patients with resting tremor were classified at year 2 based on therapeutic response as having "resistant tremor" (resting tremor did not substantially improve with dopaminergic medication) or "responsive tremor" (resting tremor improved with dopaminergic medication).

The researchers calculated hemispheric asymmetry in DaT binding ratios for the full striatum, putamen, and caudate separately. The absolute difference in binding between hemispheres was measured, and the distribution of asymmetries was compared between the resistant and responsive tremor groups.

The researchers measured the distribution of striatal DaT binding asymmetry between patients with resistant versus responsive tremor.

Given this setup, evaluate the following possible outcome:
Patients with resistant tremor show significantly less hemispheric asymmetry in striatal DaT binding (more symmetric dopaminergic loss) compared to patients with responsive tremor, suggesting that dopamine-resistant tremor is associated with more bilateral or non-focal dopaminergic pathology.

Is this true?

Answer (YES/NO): NO